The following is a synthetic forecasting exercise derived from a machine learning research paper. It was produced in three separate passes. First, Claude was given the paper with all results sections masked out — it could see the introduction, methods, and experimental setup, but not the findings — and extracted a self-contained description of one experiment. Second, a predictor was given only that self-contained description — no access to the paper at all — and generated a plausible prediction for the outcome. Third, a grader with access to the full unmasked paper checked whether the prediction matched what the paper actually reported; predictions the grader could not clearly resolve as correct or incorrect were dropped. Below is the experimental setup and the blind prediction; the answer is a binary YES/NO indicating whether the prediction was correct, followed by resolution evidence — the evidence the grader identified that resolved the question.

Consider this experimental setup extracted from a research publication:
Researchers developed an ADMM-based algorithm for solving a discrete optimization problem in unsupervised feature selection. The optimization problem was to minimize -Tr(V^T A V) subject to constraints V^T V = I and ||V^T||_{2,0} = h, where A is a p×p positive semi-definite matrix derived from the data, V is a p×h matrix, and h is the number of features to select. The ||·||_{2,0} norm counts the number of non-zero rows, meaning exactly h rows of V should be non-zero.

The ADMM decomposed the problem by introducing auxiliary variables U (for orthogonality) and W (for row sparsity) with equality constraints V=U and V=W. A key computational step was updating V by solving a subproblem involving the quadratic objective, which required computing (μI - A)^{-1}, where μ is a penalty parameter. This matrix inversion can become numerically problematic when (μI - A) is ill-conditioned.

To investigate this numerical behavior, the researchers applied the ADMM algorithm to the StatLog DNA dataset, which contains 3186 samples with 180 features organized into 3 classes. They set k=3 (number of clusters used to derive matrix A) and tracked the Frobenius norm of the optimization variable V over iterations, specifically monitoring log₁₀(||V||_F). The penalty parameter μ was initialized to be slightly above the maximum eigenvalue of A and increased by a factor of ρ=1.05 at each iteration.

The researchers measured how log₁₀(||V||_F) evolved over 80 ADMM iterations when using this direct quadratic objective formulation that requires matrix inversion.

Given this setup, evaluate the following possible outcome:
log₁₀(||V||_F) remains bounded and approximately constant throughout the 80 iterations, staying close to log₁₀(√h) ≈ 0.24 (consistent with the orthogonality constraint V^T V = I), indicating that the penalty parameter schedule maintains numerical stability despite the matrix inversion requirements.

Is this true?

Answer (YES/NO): NO